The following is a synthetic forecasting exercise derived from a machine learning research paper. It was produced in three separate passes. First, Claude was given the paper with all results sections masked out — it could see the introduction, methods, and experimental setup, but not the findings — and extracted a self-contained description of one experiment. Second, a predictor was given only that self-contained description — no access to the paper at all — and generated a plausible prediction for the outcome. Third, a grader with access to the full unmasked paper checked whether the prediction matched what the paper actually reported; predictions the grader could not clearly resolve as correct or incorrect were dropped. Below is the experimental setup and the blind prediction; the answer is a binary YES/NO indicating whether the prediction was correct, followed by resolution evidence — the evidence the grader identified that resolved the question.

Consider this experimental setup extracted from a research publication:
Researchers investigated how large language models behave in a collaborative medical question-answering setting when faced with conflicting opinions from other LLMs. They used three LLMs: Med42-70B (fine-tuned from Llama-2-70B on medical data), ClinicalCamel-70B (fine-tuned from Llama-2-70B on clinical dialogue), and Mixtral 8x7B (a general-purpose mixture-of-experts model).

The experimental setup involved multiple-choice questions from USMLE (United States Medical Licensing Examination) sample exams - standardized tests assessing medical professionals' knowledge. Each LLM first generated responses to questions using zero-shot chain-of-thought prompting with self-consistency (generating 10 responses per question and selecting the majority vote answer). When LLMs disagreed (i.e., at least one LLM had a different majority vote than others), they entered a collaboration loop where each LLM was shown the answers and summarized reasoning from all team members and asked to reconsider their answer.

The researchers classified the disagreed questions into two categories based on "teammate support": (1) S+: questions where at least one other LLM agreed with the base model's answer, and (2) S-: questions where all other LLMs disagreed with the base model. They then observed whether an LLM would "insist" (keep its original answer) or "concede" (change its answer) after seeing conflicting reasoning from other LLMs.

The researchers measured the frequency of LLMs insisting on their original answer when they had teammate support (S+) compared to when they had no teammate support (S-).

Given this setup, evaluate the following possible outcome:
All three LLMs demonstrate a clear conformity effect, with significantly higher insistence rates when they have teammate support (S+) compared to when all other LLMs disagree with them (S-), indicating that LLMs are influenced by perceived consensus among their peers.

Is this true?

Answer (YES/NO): YES